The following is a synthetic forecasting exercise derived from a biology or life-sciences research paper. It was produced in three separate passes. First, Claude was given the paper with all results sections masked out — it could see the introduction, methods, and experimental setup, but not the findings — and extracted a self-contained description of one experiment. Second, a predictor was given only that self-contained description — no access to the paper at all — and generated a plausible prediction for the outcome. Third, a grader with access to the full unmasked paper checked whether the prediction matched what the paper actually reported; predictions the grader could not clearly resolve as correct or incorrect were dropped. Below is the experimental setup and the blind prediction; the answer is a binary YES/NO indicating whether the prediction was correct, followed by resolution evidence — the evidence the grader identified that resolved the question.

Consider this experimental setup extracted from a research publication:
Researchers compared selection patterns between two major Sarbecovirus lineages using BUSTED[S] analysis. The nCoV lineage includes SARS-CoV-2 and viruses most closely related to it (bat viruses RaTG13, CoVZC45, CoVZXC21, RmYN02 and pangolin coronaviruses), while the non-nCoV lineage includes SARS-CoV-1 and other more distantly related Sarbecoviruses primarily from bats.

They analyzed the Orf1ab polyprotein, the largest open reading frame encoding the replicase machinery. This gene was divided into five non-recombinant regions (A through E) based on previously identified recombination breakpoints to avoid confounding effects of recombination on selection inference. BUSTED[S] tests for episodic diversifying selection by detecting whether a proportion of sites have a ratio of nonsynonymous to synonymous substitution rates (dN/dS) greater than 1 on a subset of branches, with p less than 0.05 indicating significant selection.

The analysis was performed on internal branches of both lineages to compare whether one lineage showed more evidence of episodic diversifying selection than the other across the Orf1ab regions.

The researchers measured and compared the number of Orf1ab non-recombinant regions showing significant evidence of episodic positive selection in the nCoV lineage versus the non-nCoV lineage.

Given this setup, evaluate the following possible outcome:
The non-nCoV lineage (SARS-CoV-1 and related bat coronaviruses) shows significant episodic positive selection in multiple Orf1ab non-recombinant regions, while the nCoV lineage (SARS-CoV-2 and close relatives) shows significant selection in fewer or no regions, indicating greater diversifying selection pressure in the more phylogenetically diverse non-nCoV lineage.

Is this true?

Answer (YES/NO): NO